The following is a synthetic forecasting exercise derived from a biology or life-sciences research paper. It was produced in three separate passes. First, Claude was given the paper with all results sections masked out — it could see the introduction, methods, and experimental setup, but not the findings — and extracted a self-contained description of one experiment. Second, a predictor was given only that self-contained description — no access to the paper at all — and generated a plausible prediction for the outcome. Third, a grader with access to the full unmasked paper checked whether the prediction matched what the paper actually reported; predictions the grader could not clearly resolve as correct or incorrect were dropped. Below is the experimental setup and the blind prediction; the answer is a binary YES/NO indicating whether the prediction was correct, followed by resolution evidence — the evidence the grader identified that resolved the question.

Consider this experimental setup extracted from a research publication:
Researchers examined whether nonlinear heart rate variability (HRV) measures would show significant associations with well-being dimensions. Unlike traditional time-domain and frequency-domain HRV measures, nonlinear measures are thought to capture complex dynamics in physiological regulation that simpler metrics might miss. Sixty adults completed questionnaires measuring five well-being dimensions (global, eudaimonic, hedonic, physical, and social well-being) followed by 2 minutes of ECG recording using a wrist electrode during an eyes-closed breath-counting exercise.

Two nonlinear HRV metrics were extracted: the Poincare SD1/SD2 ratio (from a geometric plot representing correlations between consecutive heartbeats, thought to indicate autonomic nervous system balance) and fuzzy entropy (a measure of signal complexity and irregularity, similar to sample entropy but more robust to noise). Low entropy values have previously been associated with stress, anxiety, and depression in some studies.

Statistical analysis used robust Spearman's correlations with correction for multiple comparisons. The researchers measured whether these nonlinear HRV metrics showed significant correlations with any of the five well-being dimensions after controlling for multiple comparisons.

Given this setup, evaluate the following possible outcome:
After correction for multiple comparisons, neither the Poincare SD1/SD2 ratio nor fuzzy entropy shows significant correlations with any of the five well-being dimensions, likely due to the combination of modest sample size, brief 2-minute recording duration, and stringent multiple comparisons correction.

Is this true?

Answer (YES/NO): YES